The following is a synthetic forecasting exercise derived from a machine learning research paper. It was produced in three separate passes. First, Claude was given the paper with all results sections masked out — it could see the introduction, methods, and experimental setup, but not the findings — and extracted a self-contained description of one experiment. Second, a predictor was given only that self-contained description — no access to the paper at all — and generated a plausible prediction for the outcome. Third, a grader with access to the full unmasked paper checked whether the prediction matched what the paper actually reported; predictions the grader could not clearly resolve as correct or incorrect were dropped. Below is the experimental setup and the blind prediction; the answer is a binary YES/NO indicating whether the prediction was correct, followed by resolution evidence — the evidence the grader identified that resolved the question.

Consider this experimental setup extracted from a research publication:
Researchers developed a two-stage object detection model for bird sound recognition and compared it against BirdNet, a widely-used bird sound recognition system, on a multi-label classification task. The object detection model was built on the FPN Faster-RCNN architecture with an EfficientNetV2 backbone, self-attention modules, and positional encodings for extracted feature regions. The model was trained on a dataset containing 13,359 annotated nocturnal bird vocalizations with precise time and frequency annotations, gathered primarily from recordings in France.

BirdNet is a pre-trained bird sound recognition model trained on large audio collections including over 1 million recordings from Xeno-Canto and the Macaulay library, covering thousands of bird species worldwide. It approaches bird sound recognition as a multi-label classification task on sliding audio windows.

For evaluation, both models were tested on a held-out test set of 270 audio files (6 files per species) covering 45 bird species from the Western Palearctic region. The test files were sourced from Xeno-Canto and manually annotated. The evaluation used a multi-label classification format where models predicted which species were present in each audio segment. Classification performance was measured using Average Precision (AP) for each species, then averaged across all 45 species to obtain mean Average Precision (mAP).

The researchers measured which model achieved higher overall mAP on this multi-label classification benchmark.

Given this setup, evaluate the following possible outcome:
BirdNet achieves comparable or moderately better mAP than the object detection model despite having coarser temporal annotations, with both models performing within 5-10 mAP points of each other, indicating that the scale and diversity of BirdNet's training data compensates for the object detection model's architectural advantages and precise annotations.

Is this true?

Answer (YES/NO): YES